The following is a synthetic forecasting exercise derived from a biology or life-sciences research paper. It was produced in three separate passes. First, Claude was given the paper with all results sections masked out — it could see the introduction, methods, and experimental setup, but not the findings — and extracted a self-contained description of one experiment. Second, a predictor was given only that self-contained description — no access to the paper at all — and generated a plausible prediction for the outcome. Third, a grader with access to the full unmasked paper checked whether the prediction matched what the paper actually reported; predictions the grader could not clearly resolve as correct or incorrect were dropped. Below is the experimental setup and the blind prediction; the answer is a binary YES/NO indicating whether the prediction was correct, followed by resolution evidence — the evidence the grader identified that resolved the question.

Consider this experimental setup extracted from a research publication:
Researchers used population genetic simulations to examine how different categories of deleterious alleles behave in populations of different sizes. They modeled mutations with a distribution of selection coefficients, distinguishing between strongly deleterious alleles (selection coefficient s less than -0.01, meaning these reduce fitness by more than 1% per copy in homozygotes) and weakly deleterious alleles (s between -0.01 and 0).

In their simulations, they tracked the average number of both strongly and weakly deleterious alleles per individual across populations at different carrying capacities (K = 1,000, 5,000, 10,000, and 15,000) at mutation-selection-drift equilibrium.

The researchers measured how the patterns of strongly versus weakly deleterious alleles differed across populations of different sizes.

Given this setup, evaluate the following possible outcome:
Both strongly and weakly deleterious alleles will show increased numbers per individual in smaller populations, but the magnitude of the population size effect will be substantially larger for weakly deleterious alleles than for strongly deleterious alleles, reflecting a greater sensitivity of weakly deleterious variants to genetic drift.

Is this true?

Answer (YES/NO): NO